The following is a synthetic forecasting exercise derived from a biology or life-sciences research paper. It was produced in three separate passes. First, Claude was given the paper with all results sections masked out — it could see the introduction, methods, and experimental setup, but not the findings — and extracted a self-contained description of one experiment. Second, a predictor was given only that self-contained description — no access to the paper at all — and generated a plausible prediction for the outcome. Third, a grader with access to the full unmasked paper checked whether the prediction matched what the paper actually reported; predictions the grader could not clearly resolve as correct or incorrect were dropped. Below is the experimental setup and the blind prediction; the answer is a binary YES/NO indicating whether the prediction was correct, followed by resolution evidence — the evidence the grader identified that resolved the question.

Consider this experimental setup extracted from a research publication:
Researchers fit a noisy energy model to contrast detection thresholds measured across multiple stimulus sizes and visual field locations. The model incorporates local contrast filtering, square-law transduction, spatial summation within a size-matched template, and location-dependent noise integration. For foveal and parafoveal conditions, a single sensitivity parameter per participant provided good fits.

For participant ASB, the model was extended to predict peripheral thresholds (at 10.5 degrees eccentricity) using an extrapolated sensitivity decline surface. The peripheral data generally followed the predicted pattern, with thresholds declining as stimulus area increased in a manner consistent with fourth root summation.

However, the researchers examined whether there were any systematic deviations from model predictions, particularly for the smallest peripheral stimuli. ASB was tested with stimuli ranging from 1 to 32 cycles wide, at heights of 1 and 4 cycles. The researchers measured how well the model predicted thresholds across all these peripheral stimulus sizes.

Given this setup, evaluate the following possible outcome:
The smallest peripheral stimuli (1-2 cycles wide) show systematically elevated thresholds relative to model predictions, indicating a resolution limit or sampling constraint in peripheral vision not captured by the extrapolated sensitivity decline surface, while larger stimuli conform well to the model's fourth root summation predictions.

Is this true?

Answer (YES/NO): NO